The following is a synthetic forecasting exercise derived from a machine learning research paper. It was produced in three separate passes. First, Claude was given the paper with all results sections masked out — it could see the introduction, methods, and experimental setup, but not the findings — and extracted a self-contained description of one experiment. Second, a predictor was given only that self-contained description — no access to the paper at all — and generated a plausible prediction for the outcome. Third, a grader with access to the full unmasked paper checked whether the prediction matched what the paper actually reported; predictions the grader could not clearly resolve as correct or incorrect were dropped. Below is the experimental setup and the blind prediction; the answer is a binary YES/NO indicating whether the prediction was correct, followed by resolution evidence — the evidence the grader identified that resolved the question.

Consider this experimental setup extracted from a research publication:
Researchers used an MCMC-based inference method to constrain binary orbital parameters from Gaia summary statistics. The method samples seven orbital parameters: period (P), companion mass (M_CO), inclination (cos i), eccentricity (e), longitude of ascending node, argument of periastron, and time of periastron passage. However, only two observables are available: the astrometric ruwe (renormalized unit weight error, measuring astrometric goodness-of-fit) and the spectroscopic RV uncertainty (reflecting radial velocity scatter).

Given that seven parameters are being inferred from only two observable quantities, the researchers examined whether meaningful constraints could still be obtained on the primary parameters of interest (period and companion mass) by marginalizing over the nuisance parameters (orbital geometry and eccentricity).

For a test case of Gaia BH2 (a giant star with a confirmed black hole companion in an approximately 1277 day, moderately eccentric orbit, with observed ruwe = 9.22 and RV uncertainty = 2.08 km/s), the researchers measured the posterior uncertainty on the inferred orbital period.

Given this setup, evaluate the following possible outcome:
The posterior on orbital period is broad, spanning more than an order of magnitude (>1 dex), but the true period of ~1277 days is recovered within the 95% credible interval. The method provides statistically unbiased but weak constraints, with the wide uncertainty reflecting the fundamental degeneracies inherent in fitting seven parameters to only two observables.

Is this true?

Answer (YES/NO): NO